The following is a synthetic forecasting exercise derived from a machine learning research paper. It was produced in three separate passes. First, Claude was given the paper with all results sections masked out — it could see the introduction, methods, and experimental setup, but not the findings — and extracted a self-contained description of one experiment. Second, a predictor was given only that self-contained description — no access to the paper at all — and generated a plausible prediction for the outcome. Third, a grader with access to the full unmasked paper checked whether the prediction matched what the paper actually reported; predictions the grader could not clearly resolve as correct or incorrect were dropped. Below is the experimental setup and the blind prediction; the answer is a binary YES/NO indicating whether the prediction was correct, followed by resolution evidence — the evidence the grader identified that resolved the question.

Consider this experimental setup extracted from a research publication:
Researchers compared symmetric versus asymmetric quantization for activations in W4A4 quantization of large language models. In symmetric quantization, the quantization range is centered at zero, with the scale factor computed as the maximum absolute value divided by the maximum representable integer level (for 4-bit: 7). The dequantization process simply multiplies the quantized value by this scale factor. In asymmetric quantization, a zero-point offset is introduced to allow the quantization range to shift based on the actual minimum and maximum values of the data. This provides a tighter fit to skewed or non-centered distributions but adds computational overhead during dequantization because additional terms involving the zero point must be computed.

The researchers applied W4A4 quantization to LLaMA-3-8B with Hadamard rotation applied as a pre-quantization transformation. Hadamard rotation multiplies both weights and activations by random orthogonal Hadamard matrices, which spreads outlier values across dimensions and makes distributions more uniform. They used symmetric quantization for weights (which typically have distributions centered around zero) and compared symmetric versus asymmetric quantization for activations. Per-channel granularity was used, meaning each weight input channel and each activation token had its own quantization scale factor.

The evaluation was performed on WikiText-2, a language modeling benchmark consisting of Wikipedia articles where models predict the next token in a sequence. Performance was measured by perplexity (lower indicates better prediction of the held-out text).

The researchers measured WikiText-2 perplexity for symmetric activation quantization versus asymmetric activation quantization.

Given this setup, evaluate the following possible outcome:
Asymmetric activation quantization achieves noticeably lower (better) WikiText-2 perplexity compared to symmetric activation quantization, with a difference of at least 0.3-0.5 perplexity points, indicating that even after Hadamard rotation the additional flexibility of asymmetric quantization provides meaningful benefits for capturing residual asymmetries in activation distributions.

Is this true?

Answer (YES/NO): YES